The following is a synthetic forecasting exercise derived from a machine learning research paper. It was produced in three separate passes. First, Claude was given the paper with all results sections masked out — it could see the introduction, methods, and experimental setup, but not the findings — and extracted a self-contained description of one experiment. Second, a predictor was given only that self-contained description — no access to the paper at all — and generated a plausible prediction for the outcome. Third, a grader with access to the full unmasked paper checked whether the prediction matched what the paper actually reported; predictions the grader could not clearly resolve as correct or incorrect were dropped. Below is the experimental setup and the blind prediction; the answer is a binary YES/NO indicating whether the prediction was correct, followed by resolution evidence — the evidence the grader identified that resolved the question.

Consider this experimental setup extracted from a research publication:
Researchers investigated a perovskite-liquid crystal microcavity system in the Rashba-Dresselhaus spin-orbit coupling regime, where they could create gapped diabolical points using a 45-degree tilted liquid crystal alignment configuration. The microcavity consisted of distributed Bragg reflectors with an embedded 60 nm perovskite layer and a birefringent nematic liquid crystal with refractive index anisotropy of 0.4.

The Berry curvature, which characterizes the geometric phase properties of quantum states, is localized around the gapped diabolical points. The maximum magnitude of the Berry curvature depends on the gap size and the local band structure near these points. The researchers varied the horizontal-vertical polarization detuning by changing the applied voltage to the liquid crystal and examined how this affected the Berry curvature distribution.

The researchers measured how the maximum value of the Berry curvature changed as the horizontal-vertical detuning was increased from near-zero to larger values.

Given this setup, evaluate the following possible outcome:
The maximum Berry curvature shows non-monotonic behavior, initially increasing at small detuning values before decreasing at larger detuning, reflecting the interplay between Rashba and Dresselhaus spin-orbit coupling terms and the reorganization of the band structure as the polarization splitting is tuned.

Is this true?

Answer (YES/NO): NO